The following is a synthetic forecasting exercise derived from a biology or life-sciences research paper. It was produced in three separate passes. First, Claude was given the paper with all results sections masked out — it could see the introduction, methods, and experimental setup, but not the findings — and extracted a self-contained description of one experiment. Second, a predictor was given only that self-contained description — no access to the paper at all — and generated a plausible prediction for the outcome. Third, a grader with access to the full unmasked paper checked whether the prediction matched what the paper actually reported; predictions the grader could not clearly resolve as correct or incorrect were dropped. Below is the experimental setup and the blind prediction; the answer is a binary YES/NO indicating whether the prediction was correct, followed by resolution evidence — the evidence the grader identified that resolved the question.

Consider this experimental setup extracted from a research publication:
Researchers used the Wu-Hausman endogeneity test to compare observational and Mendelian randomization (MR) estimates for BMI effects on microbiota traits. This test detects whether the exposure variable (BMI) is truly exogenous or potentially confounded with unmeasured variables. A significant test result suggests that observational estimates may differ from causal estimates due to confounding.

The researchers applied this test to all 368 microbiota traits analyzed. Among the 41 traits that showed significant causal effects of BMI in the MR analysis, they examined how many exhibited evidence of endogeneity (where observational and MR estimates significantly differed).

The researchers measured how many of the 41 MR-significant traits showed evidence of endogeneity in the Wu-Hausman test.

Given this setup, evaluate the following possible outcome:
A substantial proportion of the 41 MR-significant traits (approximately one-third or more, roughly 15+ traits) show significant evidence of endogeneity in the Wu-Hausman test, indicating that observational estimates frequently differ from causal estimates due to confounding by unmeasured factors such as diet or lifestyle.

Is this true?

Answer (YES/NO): NO